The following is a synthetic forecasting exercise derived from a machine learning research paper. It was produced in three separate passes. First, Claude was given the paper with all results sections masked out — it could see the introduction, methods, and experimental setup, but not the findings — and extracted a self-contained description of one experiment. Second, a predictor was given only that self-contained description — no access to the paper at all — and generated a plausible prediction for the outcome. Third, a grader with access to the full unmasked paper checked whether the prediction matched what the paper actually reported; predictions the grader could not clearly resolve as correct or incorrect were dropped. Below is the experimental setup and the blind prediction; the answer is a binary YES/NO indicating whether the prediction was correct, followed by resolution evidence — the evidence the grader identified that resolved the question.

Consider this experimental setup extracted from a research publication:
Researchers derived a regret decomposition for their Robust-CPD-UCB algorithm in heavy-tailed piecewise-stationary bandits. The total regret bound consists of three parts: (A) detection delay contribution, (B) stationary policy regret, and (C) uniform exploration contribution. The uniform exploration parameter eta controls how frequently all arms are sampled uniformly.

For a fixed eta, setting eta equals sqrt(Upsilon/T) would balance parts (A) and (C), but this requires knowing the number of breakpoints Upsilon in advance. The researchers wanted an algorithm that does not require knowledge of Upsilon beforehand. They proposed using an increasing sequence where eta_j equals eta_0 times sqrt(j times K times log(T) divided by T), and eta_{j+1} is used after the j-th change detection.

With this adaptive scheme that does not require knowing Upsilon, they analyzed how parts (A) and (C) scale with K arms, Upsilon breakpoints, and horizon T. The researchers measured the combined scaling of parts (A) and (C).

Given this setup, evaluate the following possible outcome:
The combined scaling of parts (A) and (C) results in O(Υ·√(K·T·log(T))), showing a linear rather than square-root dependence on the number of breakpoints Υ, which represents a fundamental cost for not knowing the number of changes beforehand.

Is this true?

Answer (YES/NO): NO